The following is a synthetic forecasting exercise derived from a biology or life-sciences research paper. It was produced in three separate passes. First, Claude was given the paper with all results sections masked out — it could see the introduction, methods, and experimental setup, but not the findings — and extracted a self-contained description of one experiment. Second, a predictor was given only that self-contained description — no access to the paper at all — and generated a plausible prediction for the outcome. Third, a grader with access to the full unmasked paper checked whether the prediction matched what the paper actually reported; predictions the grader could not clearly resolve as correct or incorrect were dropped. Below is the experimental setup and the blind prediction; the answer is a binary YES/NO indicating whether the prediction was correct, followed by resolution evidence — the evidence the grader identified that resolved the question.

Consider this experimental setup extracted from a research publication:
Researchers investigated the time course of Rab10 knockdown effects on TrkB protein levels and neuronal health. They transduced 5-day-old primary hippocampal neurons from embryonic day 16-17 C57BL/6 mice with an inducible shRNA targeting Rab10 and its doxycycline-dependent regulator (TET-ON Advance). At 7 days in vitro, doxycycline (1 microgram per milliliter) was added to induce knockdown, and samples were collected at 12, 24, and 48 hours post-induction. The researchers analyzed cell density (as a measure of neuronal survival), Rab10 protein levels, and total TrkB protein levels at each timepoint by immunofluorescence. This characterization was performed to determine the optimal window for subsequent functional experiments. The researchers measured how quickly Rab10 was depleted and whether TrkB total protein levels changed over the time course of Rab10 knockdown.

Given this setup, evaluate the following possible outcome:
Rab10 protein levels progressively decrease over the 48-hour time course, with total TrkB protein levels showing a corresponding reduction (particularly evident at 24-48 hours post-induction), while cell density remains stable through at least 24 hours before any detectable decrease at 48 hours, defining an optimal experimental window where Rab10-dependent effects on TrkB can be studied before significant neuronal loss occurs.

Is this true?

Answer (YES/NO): NO